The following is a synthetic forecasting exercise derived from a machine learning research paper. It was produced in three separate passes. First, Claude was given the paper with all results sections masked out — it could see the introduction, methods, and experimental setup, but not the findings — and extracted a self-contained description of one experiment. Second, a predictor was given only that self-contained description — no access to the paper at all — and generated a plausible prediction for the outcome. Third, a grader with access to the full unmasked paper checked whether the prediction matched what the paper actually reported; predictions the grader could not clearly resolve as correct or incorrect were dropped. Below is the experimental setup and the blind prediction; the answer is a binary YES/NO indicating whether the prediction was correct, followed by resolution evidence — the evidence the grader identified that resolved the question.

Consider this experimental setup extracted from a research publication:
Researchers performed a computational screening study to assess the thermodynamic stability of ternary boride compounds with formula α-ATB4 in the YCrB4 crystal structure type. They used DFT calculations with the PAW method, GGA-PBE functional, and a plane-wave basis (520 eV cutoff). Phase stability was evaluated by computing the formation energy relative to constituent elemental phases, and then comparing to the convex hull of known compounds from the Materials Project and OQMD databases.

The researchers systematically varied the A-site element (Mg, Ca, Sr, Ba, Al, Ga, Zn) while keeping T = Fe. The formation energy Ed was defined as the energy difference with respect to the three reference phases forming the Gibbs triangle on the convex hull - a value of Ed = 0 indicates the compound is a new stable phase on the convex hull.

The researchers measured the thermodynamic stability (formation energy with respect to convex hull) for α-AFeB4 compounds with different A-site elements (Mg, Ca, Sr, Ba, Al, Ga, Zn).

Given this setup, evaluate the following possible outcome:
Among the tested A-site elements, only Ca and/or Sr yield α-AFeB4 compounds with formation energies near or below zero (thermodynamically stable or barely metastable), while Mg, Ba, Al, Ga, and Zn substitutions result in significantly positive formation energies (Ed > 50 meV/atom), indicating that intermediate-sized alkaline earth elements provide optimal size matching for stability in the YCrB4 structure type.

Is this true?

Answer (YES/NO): NO